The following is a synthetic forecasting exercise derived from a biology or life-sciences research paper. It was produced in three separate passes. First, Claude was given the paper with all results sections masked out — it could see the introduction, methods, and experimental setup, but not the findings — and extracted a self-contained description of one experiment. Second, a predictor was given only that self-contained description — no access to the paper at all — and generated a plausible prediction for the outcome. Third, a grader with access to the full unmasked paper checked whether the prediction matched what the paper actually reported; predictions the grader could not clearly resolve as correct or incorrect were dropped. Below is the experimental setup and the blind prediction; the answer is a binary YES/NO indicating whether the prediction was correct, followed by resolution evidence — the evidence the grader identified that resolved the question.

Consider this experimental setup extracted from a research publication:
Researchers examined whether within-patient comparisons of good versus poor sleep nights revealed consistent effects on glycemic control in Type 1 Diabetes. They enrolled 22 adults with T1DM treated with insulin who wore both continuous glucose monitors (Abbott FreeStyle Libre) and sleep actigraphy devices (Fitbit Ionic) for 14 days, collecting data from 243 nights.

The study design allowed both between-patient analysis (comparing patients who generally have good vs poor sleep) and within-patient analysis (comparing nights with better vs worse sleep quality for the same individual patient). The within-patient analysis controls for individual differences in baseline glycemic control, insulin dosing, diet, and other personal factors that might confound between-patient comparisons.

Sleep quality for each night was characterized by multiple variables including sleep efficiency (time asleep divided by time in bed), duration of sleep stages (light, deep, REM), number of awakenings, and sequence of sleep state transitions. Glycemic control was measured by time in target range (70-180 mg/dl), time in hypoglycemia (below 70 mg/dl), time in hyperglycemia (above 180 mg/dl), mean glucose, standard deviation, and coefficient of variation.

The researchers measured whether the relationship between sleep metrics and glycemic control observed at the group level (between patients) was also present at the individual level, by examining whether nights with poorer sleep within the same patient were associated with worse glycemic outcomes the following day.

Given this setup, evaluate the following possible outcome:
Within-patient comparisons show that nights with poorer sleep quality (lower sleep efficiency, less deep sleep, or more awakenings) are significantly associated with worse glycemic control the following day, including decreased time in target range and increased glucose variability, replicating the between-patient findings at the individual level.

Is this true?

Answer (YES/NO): NO